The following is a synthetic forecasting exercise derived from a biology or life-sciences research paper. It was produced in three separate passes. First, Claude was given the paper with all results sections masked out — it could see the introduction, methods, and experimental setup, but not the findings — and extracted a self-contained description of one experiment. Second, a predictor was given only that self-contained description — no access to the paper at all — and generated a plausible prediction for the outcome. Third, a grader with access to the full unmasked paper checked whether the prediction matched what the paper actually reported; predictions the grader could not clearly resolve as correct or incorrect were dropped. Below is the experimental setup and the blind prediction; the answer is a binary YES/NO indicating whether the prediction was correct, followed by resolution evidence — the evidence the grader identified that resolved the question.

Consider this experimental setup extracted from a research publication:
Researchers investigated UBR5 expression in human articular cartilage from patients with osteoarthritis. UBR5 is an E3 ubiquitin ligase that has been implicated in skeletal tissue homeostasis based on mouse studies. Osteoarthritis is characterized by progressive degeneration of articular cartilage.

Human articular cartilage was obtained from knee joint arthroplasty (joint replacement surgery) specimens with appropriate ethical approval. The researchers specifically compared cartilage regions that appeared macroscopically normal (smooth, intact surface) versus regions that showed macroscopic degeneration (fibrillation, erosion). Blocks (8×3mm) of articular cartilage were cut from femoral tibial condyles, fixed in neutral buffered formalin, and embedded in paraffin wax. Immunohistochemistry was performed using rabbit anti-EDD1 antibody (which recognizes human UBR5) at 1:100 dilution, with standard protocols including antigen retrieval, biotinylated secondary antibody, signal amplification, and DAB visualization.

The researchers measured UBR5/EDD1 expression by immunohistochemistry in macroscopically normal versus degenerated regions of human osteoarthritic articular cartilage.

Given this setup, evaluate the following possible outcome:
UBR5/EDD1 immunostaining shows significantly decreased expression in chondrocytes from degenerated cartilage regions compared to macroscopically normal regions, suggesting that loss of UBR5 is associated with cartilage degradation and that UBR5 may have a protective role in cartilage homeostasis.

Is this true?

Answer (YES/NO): YES